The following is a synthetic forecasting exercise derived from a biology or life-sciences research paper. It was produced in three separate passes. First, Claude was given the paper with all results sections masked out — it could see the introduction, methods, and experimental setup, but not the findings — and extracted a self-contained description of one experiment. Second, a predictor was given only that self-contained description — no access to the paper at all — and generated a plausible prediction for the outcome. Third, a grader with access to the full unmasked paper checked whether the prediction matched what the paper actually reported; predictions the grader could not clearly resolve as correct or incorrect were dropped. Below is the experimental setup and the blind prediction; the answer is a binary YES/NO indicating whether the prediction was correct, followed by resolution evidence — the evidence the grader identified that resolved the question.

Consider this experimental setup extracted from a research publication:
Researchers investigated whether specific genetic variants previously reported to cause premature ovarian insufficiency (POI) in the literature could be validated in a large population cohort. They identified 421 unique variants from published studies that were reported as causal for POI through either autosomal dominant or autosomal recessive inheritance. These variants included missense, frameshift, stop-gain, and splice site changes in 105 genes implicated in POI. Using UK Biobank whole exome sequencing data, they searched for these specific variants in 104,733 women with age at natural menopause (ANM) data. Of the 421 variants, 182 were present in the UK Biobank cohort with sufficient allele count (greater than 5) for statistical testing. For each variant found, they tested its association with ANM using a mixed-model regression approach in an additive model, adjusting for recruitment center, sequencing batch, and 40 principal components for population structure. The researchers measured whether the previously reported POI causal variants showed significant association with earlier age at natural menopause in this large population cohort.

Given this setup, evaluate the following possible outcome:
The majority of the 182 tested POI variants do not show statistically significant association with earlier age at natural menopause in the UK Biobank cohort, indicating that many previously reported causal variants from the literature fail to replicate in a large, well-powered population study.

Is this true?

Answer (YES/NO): YES